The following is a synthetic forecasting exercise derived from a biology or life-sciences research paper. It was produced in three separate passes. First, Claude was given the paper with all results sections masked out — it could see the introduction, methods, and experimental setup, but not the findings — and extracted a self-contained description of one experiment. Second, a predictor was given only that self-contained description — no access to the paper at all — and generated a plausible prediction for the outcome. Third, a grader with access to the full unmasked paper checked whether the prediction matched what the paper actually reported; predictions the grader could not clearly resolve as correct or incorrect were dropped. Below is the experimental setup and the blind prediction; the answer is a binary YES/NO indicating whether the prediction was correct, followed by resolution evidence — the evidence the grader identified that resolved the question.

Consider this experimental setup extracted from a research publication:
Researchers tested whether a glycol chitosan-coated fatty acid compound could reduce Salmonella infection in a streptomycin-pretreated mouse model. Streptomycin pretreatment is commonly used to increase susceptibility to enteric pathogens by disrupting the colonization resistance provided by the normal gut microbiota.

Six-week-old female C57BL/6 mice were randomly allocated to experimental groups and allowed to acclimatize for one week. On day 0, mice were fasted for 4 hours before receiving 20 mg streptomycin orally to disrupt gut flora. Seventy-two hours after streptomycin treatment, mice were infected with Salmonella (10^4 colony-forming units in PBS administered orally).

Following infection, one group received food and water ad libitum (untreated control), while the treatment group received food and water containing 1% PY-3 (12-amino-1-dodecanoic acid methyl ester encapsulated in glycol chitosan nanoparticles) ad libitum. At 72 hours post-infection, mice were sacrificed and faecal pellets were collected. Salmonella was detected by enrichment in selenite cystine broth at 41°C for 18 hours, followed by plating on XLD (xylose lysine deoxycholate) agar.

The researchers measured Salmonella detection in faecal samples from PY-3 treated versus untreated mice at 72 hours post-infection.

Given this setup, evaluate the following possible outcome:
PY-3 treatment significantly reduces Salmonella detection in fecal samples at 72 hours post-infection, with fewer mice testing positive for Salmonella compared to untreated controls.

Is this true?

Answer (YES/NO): YES